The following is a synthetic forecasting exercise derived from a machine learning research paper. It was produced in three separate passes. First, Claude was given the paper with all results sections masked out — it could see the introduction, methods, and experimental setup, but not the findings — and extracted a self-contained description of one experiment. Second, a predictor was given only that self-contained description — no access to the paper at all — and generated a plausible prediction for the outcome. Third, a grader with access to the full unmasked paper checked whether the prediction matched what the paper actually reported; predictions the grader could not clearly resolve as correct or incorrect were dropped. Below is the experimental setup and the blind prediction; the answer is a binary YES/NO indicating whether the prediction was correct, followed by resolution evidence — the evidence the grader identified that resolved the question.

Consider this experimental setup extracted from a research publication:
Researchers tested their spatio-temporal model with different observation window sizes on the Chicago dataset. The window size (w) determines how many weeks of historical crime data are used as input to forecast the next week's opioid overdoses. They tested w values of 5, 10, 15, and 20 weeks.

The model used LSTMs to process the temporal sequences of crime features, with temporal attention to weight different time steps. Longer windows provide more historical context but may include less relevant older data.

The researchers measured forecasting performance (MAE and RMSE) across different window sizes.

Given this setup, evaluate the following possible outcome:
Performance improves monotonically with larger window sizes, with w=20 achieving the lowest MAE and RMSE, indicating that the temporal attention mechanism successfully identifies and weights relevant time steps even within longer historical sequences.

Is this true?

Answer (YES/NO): NO